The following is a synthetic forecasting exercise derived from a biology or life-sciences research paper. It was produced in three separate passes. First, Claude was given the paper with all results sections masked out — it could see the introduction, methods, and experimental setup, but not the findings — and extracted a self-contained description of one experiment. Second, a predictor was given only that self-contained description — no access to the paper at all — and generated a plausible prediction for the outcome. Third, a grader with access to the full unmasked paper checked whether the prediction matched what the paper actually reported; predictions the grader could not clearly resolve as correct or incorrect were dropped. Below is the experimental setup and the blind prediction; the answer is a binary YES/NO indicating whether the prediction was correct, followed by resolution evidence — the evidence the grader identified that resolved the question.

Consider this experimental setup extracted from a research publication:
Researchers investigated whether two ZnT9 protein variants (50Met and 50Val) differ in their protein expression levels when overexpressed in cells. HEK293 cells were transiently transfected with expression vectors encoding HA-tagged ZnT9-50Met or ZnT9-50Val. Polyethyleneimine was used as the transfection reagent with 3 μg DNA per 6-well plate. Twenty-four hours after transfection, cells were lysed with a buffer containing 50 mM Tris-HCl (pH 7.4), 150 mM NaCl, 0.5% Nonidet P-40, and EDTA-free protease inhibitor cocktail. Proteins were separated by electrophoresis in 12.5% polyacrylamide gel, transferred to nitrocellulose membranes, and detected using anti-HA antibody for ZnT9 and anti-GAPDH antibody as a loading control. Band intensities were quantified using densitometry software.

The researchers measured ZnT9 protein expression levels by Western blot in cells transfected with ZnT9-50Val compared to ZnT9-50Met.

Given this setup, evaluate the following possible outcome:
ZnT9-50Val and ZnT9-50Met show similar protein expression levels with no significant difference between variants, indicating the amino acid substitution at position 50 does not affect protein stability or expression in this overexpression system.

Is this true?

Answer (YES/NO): YES